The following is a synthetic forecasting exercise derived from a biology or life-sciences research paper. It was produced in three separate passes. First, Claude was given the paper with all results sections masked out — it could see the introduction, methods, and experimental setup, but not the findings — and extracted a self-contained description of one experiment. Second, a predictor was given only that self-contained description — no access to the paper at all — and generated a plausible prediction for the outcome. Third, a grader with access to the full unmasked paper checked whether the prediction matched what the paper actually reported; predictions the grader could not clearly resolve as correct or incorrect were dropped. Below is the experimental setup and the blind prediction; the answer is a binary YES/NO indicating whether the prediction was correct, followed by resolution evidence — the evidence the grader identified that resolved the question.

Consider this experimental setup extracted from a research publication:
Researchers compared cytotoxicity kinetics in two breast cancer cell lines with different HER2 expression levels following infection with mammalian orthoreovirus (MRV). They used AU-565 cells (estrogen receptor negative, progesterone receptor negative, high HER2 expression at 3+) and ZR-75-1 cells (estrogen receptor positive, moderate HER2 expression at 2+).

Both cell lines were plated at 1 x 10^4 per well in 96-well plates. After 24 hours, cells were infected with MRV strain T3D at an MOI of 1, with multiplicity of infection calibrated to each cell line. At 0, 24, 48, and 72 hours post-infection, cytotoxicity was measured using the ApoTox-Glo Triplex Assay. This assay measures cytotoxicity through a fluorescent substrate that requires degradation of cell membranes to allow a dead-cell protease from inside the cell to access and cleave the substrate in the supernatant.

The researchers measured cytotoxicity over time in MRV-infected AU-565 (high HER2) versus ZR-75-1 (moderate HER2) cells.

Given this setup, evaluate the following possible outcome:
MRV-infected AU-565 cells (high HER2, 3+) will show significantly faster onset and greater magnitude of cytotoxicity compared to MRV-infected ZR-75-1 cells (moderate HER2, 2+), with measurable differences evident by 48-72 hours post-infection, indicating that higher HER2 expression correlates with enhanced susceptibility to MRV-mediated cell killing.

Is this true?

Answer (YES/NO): NO